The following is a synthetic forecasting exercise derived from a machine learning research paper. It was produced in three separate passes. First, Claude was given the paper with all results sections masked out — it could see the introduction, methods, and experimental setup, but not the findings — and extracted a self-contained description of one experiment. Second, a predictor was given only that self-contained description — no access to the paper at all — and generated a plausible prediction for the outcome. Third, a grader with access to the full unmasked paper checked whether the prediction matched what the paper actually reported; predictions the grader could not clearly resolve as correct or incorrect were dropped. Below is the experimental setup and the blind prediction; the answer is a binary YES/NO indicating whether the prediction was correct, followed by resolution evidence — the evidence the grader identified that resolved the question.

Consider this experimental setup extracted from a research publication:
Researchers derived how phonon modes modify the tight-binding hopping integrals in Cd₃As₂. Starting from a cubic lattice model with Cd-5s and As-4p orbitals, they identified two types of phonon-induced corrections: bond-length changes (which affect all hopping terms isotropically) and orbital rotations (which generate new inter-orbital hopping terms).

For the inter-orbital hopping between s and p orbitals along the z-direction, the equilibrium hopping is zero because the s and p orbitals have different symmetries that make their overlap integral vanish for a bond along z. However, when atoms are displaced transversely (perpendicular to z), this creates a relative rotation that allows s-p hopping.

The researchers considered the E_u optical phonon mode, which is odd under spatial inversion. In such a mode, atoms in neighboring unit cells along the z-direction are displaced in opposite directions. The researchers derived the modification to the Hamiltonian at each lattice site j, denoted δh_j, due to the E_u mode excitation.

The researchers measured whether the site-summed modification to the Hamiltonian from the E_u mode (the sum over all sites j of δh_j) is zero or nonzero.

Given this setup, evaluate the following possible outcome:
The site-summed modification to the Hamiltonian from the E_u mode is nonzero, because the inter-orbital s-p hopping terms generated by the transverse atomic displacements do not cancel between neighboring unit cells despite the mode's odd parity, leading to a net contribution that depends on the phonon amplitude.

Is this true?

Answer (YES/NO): NO